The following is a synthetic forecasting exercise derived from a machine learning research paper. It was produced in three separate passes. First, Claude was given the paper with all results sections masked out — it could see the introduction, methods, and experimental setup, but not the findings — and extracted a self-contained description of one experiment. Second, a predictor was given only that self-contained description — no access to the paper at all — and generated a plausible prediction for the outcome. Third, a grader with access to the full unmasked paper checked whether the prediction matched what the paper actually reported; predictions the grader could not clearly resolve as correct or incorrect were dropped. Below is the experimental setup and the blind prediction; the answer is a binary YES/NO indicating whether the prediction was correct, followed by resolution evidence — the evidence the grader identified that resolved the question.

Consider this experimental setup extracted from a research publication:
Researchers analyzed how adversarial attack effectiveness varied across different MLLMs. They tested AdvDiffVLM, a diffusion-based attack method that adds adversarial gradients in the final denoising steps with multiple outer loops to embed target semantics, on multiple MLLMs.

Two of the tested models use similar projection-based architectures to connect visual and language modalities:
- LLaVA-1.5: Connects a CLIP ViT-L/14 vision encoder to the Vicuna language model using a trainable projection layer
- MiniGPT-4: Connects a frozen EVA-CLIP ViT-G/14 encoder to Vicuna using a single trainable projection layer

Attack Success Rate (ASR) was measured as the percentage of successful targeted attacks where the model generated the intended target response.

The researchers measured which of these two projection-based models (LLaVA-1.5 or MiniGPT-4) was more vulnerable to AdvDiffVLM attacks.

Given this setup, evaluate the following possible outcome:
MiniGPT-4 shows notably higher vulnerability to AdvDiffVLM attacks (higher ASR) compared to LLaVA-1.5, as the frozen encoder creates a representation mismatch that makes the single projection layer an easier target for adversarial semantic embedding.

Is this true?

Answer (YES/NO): YES